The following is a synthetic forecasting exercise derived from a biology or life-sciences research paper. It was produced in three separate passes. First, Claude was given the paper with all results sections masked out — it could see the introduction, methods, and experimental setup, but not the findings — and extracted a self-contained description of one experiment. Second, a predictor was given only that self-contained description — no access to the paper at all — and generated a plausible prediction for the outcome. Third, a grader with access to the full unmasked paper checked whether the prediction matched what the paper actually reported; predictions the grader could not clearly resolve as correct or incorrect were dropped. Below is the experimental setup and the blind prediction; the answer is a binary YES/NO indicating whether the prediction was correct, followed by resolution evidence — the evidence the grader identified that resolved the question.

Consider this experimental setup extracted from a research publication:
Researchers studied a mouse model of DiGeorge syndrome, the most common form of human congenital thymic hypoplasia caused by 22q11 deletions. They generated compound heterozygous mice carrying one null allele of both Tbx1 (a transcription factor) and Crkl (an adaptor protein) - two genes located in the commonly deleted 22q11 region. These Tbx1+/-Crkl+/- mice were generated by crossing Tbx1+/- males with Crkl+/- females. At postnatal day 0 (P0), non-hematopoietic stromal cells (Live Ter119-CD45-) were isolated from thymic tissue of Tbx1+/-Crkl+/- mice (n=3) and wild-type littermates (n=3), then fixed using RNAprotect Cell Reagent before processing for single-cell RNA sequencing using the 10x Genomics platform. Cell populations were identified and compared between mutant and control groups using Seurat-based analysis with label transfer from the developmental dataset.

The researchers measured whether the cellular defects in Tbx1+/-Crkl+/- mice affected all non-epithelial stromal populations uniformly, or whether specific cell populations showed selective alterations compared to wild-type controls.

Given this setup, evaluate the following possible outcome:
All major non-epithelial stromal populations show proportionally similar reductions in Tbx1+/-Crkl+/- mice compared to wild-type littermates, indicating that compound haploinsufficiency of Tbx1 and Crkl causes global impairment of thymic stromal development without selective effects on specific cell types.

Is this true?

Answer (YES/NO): NO